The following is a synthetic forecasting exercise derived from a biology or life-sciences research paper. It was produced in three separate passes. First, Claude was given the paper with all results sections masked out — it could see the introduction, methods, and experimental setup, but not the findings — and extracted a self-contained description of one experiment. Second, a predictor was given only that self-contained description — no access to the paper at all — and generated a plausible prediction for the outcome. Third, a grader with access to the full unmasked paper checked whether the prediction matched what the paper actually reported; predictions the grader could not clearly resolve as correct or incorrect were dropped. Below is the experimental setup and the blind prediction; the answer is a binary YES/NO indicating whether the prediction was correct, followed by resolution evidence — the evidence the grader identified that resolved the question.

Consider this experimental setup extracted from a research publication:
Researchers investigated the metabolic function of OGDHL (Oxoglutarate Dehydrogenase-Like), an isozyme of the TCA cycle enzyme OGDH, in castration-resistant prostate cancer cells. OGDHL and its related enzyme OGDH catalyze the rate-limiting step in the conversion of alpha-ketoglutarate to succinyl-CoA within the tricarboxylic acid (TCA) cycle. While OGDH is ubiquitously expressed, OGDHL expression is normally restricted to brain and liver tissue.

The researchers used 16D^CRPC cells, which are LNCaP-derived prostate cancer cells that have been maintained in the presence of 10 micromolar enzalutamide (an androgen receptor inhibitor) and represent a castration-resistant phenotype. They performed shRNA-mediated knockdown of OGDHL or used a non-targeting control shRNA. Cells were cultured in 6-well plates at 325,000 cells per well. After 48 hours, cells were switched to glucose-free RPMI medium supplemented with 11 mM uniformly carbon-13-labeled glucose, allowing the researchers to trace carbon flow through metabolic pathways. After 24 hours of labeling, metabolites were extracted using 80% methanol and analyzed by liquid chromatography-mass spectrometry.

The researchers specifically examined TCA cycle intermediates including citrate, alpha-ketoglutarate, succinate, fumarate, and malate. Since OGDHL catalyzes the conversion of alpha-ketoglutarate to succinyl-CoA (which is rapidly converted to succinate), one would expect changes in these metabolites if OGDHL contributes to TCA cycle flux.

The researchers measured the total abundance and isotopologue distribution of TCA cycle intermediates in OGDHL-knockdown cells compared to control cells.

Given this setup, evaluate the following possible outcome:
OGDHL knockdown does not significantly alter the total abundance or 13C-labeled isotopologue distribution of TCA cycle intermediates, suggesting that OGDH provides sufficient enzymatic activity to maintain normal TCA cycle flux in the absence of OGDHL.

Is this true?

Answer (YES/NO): YES